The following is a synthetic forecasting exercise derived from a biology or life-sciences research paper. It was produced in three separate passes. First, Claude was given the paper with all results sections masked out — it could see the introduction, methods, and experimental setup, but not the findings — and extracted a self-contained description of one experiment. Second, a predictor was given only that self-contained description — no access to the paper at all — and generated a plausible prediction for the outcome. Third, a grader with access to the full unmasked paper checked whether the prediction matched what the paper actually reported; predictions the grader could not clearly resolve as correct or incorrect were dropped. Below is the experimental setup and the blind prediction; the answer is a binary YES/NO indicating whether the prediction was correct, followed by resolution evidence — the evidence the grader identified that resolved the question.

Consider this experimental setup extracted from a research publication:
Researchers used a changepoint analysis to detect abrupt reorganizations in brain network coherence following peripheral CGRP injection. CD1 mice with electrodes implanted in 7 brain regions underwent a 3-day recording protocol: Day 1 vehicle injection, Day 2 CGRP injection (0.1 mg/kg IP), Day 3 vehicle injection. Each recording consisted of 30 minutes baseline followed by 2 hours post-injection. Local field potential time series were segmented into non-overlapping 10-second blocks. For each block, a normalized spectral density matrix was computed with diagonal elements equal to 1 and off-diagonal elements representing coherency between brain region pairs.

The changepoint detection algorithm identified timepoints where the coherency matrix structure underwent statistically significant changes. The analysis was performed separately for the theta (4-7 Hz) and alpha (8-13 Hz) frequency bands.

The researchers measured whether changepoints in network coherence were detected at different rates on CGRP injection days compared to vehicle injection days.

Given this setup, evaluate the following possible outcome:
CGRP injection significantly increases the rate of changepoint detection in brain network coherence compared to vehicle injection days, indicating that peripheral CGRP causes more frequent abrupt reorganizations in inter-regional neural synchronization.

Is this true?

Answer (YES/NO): NO